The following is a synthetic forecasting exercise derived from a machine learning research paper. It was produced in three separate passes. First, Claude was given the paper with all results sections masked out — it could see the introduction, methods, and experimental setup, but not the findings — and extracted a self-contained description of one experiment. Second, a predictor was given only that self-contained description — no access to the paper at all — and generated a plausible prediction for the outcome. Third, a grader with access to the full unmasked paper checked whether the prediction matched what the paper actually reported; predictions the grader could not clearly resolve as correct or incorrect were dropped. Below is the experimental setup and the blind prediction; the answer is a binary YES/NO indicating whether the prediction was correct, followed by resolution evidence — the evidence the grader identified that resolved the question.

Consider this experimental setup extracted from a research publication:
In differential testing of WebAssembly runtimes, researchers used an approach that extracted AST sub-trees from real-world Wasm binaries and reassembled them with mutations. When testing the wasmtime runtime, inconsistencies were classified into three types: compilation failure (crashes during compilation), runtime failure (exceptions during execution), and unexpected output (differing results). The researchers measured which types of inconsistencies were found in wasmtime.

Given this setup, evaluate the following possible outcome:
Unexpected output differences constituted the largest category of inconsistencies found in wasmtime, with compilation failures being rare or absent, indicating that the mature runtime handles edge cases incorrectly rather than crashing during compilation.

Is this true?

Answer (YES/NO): NO